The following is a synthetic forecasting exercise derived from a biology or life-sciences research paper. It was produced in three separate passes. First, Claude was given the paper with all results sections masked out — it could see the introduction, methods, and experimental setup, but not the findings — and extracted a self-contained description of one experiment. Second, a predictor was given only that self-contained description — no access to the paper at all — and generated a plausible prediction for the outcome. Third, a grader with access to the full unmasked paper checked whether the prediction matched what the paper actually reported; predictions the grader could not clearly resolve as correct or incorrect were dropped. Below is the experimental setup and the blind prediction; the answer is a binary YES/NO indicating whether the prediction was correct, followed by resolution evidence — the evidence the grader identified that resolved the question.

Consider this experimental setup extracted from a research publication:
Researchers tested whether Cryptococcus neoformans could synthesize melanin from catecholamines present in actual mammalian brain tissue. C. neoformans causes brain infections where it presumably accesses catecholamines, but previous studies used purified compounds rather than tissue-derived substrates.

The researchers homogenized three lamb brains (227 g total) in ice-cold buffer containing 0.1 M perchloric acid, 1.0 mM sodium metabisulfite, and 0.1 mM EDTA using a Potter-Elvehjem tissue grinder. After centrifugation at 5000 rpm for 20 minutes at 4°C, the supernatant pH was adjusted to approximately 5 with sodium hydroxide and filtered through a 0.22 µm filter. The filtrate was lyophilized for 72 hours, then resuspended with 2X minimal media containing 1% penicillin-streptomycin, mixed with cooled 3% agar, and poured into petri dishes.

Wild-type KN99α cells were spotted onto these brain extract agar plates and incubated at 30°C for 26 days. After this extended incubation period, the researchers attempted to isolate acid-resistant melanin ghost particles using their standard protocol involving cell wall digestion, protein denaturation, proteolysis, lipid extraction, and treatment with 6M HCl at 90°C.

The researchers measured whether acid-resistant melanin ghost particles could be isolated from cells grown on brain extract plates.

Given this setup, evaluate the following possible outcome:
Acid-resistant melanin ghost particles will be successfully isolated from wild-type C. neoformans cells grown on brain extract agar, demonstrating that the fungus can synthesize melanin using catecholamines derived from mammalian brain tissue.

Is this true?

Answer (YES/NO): YES